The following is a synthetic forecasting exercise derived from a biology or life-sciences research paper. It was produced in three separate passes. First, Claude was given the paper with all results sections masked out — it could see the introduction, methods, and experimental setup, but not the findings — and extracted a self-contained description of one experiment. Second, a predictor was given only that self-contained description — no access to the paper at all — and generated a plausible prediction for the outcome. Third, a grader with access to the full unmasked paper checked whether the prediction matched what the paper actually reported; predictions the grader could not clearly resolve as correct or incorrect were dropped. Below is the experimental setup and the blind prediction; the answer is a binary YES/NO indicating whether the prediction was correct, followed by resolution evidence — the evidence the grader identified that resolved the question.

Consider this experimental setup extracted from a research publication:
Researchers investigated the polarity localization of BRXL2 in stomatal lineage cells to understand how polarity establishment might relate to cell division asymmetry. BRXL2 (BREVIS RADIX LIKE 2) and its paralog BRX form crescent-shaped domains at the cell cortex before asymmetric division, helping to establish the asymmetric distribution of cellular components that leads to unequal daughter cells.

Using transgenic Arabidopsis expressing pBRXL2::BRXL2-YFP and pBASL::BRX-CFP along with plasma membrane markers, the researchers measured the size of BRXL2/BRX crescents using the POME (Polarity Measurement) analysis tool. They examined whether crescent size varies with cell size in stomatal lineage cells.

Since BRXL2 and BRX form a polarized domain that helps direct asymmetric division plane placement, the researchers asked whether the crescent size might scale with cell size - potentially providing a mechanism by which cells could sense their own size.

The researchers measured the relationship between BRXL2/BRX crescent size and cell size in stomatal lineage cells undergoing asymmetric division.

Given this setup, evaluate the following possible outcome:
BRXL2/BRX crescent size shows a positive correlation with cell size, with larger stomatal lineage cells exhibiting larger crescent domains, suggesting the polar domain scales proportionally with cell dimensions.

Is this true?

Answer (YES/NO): NO